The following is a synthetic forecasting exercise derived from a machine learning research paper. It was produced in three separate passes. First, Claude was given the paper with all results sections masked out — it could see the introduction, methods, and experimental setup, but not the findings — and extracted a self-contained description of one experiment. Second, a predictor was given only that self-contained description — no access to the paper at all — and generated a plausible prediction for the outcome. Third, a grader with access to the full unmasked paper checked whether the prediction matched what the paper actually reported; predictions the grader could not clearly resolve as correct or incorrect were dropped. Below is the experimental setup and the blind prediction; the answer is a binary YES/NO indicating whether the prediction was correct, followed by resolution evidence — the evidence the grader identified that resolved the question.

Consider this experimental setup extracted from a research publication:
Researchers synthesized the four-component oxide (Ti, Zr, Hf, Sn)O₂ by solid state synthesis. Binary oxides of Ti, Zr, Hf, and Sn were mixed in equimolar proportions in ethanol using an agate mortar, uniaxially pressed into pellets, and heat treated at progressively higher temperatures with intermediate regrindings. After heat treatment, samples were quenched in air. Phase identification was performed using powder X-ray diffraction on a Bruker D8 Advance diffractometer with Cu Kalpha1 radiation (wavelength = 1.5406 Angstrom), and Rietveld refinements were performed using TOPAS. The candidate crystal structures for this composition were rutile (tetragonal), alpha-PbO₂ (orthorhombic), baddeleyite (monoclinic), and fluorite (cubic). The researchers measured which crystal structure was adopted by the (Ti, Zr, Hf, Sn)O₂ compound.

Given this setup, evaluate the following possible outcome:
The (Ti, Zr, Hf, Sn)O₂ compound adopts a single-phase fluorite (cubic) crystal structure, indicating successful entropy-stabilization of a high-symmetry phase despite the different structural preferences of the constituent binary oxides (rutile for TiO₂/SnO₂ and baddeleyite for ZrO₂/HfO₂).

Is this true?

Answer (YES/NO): NO